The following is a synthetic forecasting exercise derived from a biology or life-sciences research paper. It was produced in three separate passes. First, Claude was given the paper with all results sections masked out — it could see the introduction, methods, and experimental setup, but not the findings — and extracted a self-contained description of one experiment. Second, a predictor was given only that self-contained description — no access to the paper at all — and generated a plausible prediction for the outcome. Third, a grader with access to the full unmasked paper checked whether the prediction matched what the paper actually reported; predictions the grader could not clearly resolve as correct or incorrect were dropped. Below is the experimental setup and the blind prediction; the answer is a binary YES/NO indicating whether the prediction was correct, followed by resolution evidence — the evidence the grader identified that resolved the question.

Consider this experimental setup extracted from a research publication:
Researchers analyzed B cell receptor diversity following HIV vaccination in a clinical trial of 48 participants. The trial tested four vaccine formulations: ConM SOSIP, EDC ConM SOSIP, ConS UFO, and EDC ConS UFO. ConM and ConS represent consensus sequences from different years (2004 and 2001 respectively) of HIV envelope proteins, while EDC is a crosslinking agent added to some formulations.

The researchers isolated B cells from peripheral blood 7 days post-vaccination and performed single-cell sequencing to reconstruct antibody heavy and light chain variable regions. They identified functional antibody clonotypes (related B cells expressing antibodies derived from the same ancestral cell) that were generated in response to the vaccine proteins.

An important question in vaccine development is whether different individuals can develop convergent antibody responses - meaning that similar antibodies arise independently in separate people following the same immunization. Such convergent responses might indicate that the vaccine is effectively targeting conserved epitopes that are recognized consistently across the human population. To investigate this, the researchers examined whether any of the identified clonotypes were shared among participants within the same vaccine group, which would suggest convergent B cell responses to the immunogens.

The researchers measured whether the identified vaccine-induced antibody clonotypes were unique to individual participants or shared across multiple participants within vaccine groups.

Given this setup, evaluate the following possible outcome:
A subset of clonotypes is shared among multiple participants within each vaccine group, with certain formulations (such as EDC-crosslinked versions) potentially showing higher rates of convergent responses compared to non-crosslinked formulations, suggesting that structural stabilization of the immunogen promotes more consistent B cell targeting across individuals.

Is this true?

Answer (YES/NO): NO